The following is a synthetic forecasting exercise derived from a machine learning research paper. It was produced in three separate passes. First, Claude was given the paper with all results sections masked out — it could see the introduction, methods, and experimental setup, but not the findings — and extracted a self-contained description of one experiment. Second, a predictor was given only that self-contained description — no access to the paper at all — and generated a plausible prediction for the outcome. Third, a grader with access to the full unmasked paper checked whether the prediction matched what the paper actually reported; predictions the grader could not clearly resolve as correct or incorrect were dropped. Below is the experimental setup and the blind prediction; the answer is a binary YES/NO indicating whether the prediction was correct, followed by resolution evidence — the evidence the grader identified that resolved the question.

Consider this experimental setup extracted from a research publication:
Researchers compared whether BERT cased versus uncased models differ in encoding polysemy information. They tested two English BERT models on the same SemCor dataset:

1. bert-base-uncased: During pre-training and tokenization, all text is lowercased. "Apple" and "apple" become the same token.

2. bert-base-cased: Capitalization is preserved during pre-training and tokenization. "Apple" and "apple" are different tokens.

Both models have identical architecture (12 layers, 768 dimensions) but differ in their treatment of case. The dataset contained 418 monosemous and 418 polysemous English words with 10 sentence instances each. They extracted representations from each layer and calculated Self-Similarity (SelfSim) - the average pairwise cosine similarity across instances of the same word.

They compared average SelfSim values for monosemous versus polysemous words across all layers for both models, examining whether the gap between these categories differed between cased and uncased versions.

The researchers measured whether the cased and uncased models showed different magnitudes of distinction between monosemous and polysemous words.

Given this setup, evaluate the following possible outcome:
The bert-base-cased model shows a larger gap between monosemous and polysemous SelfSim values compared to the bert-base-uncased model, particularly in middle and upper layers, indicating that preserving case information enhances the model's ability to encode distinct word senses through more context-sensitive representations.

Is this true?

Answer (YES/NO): NO